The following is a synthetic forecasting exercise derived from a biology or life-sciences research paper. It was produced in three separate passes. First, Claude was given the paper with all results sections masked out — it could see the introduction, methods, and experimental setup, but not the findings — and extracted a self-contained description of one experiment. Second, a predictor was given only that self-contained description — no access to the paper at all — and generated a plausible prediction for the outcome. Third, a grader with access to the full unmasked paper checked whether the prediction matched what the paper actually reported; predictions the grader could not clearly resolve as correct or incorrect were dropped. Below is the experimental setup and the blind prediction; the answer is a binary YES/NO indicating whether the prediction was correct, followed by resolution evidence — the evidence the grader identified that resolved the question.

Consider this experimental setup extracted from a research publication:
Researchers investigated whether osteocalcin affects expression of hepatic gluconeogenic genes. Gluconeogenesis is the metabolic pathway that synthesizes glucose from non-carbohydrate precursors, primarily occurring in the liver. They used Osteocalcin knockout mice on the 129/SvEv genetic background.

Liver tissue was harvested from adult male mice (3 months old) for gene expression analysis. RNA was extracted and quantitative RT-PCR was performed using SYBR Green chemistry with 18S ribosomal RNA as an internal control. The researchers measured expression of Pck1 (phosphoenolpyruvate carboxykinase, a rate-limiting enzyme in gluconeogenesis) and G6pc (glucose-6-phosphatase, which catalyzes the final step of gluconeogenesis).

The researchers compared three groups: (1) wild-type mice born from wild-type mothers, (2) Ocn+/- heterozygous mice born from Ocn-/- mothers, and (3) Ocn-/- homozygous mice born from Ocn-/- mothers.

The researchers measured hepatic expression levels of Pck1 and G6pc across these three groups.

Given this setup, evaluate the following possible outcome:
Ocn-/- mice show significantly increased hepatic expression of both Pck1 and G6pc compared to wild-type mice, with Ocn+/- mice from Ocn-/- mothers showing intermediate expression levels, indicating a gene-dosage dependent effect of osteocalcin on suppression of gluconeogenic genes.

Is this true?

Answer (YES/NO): NO